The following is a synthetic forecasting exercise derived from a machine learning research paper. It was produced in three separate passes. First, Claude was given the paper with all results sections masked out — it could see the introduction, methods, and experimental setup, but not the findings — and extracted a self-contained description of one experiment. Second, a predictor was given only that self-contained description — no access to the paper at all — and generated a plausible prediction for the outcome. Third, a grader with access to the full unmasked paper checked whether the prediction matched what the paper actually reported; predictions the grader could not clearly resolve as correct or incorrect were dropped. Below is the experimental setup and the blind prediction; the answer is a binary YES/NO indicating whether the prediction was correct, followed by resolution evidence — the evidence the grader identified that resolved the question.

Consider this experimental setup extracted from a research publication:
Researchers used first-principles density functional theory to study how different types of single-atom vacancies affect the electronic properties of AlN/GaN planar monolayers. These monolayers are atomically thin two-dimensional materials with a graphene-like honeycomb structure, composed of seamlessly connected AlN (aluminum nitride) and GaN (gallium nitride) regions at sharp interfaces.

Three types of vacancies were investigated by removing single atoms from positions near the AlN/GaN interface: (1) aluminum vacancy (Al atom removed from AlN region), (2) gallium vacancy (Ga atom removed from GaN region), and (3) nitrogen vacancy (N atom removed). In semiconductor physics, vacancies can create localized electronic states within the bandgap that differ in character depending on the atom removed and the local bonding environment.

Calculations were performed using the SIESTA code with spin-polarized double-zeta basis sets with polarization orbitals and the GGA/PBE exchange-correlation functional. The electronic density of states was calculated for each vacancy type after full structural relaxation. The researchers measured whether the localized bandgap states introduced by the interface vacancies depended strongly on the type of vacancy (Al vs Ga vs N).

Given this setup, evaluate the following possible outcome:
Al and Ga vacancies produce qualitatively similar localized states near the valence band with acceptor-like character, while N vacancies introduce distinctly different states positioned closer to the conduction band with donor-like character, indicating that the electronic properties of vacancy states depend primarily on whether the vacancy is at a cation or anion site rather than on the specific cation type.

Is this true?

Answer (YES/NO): NO